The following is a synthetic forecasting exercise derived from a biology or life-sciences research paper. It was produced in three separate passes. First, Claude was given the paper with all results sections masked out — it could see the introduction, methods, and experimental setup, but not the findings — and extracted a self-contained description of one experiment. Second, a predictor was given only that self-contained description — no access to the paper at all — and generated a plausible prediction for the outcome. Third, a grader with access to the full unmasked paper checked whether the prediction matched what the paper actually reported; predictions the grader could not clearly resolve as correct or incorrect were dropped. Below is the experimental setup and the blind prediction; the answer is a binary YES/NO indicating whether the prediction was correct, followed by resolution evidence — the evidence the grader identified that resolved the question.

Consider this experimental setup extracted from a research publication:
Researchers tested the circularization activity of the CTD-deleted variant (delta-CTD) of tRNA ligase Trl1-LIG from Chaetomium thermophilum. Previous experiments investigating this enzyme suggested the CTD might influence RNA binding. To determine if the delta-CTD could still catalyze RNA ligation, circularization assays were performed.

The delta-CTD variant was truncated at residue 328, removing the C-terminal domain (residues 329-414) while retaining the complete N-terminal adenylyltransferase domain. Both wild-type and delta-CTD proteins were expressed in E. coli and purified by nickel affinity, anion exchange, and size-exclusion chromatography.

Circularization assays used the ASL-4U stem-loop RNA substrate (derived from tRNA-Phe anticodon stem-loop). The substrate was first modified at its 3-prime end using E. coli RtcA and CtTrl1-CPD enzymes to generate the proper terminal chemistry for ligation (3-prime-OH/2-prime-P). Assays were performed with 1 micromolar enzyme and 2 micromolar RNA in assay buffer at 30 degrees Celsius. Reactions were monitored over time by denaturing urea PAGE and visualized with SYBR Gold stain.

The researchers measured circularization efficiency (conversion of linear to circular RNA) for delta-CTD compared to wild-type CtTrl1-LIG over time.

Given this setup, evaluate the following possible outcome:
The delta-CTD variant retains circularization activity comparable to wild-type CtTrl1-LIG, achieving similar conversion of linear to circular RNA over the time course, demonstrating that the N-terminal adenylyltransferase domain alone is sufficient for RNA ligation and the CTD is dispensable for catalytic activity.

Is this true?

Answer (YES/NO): NO